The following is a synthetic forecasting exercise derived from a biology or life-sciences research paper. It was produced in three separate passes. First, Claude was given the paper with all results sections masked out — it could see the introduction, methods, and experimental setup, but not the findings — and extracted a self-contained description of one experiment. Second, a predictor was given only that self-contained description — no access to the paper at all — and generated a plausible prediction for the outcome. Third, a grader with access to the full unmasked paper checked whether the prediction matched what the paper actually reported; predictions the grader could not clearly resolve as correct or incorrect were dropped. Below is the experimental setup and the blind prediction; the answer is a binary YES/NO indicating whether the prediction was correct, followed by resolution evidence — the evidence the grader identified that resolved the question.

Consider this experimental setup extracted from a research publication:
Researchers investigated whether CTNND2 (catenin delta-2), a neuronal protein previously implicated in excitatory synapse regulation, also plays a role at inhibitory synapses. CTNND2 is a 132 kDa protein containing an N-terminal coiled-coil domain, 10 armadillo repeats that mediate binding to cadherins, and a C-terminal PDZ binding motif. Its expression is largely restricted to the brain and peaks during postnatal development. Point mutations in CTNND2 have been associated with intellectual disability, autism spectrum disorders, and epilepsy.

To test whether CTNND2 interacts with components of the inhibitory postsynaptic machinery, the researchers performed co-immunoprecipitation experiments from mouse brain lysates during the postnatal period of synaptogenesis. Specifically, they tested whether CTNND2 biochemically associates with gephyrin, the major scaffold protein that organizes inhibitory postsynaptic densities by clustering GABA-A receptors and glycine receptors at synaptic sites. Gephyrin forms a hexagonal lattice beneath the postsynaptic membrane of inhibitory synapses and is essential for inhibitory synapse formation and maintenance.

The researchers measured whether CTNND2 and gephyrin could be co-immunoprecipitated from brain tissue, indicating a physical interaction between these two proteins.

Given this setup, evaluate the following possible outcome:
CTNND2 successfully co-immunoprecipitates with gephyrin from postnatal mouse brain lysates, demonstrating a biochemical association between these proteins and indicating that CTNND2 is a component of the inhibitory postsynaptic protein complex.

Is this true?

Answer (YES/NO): YES